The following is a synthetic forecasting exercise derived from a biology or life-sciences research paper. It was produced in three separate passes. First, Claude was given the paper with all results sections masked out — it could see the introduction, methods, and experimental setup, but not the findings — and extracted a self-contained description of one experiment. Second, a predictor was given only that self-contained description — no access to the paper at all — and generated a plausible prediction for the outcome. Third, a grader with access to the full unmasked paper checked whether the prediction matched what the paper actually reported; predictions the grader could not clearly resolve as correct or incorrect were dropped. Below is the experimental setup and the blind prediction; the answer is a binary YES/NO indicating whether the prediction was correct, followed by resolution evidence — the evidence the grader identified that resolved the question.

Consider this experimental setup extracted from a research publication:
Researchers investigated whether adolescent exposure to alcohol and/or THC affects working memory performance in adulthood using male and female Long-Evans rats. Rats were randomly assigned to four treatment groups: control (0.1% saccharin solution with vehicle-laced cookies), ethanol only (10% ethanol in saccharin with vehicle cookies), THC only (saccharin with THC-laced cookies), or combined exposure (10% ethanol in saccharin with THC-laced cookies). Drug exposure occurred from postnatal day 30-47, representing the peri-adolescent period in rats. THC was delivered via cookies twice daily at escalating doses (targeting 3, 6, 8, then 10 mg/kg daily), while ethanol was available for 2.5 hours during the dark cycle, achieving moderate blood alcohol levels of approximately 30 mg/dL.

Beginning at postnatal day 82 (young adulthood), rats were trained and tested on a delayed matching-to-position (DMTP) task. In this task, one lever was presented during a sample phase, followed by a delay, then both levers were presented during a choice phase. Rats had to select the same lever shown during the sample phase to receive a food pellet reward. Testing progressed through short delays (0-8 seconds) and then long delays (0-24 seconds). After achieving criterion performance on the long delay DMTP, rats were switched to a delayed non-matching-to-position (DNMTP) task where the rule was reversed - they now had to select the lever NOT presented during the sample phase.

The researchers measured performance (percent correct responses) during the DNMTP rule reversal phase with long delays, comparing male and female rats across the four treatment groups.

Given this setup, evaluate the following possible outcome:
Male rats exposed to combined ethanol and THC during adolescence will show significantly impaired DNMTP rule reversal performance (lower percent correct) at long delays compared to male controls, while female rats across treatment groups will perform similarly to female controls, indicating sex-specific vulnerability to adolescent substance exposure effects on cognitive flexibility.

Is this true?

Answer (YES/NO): NO